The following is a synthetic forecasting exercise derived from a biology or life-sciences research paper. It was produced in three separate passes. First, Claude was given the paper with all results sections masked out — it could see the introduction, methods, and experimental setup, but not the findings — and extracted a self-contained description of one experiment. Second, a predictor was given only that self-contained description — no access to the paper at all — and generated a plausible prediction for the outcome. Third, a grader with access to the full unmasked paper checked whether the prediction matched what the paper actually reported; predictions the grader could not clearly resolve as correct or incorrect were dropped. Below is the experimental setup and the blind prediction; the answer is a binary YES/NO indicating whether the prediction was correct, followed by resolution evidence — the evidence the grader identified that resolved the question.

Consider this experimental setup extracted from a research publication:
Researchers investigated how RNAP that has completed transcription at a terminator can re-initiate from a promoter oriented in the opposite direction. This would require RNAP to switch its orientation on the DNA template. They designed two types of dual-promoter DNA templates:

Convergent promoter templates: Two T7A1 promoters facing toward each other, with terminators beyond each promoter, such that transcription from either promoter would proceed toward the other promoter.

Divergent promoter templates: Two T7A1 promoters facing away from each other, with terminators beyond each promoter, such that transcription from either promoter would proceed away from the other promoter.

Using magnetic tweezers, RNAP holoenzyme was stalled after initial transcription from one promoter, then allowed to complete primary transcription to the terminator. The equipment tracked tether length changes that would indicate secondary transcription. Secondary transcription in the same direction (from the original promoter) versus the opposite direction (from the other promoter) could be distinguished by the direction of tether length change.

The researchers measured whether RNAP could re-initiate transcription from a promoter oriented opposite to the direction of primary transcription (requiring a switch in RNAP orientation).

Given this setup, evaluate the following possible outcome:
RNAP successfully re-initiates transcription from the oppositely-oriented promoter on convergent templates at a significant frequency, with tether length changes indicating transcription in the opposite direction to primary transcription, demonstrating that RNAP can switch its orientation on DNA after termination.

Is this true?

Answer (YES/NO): YES